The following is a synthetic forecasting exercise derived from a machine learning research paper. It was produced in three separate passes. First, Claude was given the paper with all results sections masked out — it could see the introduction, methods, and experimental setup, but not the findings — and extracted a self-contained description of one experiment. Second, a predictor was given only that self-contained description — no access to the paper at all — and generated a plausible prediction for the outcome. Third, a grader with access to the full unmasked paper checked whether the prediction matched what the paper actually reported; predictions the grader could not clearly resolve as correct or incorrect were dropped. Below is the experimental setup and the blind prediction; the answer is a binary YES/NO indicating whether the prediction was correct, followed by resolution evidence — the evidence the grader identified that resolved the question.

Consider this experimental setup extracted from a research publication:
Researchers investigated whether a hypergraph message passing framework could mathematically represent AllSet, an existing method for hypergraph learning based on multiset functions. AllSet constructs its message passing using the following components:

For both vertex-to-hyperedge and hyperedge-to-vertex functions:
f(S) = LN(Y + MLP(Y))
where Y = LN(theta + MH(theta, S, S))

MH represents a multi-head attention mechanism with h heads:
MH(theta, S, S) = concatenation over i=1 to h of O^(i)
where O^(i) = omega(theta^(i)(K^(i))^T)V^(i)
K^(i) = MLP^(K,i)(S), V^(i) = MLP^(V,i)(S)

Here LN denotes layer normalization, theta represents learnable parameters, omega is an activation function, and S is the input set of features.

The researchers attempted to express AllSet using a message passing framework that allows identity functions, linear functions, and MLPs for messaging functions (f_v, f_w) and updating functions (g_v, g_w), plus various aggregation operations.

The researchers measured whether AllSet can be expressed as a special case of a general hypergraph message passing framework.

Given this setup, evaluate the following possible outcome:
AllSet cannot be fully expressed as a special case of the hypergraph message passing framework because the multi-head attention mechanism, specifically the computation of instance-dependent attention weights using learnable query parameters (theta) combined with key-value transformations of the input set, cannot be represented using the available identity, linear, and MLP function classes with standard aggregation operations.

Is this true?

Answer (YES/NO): NO